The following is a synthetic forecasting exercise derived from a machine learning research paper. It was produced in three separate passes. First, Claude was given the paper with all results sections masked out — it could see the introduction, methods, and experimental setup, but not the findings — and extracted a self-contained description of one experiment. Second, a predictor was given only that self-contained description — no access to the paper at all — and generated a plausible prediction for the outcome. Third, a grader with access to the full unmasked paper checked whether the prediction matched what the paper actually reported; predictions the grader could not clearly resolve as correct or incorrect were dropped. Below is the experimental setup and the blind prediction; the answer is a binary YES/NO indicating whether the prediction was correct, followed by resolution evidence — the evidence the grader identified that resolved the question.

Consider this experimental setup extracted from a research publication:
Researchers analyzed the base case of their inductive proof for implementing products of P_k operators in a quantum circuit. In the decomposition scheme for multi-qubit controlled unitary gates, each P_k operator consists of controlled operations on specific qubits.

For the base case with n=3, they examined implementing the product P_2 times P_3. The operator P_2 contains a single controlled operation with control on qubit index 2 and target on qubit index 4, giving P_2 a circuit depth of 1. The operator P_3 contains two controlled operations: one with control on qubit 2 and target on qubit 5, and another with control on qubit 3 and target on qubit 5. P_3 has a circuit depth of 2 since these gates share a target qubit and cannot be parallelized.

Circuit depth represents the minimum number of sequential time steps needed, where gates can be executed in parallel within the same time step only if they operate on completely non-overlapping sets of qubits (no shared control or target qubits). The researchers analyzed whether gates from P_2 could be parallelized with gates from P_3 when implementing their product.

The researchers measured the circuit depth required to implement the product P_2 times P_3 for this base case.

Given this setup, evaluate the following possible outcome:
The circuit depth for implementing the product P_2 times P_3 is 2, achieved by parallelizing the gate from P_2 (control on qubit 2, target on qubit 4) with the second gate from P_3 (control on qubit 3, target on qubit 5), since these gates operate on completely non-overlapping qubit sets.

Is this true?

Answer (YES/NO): NO